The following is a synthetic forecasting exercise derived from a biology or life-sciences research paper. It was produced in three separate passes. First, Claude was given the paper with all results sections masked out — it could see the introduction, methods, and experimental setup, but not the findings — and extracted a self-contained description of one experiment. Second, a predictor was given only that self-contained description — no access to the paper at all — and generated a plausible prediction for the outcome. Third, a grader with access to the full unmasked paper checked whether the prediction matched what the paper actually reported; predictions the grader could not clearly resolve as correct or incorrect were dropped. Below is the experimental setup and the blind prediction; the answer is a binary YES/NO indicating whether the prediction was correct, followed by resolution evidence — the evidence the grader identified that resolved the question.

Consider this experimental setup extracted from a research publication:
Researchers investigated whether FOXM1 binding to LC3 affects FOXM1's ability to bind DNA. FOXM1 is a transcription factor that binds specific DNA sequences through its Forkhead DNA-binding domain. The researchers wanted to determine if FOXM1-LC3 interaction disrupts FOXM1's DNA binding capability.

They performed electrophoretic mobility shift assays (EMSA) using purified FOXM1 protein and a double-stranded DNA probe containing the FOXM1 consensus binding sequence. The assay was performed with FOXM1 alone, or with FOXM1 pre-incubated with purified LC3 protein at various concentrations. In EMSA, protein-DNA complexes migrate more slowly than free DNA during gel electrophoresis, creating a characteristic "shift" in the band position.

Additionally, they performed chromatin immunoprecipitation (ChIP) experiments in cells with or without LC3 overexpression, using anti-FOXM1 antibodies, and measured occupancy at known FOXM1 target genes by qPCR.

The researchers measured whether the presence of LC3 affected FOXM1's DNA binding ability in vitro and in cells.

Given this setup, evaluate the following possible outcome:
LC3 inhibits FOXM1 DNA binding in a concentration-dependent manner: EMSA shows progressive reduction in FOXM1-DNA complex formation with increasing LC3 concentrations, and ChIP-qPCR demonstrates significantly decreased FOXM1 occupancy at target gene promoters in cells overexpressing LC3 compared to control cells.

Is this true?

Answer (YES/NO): NO